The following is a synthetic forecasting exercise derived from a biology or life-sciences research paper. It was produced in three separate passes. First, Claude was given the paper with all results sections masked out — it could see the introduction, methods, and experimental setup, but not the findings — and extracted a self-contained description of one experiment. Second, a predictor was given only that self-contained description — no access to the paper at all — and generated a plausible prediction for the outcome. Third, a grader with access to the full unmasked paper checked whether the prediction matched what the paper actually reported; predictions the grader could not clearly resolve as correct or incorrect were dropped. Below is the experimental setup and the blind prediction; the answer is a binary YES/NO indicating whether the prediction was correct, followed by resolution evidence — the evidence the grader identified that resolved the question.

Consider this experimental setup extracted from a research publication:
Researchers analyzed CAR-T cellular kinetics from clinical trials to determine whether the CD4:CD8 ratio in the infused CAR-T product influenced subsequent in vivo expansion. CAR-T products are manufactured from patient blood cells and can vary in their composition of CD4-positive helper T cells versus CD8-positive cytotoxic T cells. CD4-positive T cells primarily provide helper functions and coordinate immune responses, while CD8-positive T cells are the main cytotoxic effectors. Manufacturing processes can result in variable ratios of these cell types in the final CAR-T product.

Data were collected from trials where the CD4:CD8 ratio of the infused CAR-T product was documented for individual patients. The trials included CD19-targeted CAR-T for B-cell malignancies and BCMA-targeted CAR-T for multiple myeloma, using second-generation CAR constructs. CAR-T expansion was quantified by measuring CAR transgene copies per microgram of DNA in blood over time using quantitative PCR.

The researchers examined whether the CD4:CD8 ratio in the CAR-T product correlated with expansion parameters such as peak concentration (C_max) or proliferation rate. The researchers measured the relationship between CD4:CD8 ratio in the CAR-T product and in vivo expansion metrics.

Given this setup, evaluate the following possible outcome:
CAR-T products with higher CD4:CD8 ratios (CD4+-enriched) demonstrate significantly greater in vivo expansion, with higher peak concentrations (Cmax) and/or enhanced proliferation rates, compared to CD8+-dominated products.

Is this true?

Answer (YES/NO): NO